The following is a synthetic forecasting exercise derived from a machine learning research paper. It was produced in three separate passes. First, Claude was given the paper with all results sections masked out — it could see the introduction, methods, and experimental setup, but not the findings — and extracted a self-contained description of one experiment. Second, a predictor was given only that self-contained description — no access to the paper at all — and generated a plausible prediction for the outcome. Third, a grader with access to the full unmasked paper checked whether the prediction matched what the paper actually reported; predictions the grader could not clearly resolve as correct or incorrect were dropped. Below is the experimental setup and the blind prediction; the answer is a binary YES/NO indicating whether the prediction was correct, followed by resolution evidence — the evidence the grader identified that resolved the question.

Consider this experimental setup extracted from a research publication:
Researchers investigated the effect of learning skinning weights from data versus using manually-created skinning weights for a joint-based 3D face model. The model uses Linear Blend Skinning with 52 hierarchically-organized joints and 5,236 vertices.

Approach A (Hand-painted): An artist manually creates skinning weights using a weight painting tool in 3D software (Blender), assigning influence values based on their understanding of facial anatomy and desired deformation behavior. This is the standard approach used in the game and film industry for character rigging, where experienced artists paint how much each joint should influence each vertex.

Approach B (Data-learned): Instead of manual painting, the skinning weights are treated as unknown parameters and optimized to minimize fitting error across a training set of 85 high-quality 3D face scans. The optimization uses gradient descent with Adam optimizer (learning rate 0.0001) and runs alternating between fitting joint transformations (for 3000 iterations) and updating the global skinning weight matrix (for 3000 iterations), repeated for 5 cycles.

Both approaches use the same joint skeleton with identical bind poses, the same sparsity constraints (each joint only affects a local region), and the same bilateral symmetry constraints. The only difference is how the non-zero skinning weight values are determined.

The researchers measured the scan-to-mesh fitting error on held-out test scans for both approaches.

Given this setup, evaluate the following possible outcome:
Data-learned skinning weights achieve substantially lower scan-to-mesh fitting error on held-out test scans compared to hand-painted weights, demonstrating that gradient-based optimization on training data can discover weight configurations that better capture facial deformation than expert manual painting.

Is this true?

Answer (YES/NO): NO